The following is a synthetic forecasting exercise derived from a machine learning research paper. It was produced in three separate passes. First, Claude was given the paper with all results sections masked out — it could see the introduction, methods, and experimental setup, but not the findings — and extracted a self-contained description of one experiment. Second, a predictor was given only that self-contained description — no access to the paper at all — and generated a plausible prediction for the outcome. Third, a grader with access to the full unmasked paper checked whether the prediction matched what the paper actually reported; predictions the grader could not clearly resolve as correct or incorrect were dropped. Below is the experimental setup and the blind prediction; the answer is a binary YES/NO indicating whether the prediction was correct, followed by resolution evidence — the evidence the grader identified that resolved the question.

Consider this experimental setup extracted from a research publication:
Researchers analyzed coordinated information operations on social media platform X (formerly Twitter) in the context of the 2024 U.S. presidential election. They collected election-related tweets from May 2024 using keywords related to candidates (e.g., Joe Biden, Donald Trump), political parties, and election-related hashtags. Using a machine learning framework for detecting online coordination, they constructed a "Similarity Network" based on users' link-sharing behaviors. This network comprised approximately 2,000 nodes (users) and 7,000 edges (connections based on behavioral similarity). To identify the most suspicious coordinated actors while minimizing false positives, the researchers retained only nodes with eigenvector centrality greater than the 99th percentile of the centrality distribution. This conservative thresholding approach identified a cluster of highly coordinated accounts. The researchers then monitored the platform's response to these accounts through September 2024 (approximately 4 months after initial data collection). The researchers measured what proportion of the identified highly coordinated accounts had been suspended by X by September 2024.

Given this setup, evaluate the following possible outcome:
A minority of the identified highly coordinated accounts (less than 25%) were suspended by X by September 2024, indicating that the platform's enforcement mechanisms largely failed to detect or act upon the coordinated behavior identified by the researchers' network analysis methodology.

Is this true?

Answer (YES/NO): YES